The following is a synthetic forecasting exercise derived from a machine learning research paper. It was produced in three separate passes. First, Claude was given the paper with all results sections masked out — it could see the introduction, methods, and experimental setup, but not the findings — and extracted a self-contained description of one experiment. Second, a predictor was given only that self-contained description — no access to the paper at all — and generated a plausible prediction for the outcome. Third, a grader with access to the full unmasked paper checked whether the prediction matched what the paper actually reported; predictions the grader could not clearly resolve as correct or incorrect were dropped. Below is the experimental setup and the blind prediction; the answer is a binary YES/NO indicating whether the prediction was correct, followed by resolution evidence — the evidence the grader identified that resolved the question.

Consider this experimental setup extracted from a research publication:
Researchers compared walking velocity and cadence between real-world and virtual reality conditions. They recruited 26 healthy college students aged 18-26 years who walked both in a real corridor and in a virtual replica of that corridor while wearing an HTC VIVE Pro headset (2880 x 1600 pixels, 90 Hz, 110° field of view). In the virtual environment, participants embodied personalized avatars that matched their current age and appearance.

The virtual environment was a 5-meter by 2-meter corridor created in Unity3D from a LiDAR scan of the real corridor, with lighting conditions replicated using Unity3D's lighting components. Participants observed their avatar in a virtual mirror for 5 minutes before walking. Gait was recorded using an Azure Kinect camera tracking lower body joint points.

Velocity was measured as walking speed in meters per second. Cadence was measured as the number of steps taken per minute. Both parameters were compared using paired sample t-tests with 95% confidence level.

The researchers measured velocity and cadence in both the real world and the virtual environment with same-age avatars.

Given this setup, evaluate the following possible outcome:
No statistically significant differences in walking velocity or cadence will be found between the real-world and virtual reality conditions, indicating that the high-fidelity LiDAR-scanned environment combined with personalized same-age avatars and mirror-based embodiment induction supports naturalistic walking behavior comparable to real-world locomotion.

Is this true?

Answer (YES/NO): NO